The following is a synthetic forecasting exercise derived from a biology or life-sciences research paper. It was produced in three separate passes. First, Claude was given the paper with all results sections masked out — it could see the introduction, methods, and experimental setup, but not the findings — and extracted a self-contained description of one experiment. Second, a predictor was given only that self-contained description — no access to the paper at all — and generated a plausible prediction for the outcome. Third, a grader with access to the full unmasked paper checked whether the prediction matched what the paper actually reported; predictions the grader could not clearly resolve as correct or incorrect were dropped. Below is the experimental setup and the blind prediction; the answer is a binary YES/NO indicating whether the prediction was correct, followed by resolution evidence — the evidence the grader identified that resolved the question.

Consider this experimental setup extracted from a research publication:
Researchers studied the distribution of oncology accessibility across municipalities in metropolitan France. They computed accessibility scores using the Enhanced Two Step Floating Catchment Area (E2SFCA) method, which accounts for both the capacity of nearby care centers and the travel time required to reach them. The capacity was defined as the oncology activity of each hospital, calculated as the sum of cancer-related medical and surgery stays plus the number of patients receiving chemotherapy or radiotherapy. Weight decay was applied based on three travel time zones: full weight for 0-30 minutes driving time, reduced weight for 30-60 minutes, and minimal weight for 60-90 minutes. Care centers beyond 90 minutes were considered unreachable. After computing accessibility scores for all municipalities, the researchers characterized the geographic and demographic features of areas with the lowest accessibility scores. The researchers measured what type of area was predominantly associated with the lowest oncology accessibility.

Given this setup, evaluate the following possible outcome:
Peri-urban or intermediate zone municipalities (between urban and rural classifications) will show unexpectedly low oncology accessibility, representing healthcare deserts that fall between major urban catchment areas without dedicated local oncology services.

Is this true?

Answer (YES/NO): NO